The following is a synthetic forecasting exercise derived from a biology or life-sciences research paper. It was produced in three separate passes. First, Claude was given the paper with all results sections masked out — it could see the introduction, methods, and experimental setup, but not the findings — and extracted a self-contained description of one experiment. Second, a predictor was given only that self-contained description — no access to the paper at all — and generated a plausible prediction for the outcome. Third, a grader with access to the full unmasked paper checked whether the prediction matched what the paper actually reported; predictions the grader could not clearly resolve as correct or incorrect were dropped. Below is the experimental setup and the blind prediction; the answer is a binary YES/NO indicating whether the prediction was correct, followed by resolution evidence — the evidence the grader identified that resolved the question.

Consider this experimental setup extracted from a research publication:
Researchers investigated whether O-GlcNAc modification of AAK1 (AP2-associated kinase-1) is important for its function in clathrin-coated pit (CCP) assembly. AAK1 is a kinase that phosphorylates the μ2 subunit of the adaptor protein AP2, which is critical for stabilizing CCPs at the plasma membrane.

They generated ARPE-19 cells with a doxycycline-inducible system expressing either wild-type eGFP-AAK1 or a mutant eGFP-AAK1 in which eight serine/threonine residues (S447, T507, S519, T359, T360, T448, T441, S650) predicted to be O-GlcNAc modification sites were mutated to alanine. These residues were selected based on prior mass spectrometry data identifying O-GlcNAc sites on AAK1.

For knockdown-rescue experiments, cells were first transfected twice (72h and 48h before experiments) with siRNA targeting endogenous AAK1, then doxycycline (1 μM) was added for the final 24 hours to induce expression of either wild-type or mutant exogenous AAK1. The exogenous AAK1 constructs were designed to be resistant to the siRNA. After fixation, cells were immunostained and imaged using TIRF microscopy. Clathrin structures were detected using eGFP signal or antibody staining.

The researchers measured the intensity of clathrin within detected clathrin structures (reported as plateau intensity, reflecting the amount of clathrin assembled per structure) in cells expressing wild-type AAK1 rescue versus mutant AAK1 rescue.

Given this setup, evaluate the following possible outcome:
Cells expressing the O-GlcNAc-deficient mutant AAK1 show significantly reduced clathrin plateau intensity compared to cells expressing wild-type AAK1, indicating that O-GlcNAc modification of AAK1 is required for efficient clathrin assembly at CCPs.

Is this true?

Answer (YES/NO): NO